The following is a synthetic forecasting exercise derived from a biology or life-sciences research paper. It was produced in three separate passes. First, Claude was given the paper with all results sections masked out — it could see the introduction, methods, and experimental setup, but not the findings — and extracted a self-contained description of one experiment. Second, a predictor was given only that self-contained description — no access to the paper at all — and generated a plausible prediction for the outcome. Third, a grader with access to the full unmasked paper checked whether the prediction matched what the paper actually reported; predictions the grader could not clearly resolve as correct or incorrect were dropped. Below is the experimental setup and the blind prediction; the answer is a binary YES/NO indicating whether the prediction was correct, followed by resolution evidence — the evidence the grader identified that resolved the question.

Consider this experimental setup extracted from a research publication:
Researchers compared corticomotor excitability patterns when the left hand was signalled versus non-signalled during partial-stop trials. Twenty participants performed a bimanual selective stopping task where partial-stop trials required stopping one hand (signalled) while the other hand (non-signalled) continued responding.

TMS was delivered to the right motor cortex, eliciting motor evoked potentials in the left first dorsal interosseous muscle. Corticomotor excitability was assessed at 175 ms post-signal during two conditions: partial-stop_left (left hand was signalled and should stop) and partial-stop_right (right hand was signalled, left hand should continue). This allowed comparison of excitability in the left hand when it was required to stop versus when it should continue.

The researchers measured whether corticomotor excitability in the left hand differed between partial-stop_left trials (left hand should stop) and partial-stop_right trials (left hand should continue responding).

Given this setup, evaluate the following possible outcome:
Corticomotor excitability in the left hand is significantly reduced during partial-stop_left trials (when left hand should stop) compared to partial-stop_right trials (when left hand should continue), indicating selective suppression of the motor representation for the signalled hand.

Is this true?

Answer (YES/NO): NO